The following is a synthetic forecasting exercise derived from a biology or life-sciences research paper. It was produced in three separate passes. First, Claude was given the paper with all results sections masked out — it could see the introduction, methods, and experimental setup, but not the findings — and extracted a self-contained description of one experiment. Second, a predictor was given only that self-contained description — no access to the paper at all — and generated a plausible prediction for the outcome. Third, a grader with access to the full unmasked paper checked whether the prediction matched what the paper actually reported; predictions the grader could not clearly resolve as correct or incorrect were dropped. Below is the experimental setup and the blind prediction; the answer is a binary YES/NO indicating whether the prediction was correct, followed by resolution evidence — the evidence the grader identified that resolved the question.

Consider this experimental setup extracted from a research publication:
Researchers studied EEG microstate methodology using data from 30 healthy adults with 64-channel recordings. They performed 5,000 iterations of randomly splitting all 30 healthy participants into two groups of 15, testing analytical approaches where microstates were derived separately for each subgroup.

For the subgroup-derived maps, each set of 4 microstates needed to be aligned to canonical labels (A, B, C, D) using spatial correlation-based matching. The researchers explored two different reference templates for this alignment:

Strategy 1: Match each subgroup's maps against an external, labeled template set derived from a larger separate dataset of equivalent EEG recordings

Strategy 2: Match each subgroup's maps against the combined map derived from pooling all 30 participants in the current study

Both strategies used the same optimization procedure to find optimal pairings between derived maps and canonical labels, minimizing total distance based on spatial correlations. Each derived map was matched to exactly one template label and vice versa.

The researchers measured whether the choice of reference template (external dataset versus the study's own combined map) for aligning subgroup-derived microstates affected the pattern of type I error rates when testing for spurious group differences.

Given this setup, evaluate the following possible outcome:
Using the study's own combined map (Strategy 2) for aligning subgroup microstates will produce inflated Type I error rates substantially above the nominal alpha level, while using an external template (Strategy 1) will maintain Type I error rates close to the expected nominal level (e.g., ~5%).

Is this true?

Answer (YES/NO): NO